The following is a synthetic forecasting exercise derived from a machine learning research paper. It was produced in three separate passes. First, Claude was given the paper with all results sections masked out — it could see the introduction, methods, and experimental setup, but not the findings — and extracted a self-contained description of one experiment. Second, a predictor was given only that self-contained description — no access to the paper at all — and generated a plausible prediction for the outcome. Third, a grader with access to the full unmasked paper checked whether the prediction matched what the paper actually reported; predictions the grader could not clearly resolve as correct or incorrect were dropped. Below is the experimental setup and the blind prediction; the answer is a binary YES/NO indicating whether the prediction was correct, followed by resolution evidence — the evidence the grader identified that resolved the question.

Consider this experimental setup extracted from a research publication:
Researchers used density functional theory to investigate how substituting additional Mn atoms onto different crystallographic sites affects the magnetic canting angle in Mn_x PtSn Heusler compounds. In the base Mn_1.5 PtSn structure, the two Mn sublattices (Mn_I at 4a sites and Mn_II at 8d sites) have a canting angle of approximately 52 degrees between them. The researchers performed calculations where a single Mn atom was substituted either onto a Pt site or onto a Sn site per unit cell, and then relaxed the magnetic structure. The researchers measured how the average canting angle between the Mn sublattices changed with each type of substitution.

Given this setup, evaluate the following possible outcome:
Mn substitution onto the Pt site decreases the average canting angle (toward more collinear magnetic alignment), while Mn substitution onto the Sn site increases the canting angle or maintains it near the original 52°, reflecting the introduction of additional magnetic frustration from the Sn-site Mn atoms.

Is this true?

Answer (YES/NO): YES